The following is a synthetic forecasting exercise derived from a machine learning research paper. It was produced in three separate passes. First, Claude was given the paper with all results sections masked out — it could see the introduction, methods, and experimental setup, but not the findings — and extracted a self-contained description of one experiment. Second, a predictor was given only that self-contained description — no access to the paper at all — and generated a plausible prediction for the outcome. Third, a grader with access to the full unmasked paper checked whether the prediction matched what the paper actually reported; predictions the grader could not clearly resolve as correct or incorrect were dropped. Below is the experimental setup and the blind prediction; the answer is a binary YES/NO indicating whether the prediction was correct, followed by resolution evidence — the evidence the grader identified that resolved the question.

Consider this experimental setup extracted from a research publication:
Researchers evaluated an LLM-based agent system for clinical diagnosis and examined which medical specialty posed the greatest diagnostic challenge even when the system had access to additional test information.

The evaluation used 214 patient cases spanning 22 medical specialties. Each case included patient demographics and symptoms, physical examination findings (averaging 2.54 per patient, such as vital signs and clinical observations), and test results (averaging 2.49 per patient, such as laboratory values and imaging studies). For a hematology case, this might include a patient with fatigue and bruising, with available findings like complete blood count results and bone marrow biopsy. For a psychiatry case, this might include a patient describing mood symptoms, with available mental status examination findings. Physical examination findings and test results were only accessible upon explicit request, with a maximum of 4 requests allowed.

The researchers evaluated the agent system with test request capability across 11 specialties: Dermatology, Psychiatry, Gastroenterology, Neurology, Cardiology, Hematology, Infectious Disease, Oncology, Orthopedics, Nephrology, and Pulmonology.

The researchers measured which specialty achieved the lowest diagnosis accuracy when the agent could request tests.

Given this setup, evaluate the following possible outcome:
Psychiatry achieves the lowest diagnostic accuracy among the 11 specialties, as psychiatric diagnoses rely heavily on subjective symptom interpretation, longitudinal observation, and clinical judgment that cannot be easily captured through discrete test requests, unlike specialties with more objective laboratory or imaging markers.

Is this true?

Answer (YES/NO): NO